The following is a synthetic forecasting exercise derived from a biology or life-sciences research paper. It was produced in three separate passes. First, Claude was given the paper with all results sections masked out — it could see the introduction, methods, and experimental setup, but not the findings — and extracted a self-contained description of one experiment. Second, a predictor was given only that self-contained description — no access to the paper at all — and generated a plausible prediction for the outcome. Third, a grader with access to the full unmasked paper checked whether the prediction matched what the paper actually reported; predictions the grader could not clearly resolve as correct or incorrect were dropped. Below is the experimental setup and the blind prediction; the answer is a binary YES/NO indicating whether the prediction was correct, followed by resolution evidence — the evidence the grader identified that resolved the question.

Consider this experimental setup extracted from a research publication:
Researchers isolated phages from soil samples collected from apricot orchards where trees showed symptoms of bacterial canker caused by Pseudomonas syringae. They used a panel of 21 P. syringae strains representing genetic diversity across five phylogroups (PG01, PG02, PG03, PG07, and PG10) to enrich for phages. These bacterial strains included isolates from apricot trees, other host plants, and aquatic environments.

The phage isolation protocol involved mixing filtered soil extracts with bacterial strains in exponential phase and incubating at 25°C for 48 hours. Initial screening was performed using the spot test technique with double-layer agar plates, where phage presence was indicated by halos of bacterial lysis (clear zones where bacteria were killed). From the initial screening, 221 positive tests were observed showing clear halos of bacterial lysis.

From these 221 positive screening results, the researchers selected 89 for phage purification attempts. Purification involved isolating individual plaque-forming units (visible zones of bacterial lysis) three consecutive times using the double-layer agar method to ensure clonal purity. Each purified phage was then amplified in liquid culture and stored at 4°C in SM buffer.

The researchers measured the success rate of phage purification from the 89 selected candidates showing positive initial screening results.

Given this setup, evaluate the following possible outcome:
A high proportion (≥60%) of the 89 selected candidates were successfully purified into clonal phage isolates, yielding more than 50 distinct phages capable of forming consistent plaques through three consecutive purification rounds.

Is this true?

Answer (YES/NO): NO